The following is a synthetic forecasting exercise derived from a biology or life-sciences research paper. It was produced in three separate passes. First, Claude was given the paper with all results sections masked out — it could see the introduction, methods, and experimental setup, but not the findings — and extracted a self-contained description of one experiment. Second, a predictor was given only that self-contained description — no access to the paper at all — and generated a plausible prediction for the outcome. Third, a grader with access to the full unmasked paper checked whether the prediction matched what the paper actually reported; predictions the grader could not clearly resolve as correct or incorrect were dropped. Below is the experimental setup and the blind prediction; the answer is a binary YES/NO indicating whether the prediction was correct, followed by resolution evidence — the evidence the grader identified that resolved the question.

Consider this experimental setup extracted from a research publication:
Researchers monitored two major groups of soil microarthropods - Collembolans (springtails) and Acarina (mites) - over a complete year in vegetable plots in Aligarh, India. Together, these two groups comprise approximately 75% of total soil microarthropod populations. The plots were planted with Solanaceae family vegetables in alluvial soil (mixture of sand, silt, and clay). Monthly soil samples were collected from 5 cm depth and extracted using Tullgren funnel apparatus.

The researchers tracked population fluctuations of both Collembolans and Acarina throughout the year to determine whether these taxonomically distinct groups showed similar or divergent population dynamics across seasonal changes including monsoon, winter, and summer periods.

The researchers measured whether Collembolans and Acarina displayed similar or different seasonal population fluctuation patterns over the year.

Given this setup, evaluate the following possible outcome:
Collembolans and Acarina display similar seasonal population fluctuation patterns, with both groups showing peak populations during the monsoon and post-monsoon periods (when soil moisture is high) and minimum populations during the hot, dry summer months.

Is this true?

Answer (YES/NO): NO